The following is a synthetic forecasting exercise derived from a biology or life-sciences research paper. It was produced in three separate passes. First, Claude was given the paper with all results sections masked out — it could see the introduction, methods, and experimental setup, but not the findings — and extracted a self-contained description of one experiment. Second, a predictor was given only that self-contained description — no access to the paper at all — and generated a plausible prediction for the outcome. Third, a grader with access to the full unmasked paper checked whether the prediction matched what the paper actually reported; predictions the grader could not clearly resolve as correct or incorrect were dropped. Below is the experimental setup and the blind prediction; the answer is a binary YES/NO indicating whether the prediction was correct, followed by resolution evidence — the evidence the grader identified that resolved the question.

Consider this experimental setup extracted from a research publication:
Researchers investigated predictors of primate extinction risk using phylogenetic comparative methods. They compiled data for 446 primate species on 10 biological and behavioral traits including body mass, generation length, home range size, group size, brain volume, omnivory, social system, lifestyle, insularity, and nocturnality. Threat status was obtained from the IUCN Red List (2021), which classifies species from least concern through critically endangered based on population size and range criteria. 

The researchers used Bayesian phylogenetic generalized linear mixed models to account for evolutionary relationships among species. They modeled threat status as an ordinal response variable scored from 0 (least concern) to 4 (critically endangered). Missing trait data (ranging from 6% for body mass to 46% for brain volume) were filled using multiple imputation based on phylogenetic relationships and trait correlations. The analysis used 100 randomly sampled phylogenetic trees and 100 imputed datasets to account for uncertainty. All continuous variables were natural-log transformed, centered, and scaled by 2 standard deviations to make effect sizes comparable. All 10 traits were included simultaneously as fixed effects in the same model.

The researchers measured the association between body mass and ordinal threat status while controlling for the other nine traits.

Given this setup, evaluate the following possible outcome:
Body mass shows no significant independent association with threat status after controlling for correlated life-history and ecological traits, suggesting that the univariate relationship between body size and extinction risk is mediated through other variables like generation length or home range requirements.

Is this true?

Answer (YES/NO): NO